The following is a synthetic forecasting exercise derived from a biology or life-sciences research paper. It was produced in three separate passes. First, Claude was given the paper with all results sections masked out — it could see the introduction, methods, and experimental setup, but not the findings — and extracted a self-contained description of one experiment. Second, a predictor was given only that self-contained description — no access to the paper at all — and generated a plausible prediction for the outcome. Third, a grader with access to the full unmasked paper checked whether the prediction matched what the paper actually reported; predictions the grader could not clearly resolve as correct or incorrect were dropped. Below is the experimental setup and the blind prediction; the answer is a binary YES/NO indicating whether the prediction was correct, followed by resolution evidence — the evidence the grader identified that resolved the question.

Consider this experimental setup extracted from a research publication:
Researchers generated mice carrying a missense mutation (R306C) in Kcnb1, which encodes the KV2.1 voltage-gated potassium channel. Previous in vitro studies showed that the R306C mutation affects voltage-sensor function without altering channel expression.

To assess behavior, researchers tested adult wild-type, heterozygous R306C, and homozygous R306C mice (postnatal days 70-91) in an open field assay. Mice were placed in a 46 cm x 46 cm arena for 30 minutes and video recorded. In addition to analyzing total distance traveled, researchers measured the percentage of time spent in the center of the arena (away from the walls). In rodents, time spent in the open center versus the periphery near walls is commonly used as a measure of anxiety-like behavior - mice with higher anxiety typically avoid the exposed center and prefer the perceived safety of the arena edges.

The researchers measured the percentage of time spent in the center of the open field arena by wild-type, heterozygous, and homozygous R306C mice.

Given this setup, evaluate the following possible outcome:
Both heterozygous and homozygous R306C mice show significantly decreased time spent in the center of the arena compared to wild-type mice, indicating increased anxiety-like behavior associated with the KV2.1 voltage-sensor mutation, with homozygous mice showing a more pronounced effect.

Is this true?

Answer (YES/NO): NO